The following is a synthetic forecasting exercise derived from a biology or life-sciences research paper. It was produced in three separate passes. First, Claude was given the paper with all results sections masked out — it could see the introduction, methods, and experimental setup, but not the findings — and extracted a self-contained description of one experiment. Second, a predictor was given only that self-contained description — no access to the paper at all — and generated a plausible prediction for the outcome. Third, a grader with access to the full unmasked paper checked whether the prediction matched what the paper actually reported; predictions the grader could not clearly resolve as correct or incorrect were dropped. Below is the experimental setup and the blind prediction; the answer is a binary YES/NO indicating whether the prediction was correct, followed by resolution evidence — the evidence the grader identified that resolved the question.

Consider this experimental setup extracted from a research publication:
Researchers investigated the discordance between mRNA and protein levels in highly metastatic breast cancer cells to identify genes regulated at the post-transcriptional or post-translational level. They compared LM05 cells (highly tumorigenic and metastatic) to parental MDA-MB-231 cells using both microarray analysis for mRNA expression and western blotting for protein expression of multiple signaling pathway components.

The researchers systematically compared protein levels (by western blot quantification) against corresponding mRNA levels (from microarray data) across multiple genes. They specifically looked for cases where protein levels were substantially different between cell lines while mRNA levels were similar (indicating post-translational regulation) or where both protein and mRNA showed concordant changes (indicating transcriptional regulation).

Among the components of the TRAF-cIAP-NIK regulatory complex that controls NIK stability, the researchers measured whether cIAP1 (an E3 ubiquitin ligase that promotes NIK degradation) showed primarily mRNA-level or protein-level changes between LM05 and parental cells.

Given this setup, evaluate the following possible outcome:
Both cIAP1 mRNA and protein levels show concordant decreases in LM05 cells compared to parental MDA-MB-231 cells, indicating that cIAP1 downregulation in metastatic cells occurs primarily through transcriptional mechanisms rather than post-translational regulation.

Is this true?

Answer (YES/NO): NO